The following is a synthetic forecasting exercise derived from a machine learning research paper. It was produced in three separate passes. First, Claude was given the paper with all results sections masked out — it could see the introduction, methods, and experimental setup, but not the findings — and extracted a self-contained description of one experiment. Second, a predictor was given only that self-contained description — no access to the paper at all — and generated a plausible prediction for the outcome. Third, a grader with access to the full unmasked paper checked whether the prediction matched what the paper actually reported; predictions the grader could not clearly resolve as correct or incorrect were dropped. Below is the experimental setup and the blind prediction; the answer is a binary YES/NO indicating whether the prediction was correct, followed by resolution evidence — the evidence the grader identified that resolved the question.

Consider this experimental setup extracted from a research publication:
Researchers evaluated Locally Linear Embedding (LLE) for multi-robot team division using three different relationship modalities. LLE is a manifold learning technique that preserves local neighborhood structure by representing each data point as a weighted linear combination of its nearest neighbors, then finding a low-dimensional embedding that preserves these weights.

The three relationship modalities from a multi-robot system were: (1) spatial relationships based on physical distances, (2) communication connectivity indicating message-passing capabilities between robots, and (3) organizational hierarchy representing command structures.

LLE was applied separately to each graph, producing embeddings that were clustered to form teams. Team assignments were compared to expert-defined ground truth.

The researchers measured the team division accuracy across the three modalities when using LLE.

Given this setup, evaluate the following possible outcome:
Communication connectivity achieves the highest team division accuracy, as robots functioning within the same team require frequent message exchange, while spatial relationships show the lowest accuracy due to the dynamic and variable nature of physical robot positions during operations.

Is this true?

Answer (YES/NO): NO